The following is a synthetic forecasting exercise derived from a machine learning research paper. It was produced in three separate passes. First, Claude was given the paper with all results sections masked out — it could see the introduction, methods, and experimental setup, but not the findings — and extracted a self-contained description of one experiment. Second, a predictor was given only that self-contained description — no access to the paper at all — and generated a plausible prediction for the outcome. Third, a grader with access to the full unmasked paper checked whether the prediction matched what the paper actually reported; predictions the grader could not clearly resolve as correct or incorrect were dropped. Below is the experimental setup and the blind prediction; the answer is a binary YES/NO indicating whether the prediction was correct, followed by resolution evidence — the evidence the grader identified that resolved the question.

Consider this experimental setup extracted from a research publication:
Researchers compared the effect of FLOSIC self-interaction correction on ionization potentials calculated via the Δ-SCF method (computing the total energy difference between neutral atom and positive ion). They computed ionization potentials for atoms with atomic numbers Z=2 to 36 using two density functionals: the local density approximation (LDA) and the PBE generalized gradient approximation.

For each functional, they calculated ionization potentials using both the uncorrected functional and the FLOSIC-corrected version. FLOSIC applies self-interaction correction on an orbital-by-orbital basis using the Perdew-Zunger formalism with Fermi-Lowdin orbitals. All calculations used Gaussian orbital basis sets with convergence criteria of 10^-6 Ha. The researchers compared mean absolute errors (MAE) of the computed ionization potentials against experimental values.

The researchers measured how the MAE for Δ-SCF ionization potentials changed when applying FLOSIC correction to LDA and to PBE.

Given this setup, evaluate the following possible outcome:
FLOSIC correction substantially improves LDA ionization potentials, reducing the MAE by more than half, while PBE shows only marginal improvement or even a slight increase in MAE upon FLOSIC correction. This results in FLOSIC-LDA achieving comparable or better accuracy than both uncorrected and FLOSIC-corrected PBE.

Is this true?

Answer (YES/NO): NO